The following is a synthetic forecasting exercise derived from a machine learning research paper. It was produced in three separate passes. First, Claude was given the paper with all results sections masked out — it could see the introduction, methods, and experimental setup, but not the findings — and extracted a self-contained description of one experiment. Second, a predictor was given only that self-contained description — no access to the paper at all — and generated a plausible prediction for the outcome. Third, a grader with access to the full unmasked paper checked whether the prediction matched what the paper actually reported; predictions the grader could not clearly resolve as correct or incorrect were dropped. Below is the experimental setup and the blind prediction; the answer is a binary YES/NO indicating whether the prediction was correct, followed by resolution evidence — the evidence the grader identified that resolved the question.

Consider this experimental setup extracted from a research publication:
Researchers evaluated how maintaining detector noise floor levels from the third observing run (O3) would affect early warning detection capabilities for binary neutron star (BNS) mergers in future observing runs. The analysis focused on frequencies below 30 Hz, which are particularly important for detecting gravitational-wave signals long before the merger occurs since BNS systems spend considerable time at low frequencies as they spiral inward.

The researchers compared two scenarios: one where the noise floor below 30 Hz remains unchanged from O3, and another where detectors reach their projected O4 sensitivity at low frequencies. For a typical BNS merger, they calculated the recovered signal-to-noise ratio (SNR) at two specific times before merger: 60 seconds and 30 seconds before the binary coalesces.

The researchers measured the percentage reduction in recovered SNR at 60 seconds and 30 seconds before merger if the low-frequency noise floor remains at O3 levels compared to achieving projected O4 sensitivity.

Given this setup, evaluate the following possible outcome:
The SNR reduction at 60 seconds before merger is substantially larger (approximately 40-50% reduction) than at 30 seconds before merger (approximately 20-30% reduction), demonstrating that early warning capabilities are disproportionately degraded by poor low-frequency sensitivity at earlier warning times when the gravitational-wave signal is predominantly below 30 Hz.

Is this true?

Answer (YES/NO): YES